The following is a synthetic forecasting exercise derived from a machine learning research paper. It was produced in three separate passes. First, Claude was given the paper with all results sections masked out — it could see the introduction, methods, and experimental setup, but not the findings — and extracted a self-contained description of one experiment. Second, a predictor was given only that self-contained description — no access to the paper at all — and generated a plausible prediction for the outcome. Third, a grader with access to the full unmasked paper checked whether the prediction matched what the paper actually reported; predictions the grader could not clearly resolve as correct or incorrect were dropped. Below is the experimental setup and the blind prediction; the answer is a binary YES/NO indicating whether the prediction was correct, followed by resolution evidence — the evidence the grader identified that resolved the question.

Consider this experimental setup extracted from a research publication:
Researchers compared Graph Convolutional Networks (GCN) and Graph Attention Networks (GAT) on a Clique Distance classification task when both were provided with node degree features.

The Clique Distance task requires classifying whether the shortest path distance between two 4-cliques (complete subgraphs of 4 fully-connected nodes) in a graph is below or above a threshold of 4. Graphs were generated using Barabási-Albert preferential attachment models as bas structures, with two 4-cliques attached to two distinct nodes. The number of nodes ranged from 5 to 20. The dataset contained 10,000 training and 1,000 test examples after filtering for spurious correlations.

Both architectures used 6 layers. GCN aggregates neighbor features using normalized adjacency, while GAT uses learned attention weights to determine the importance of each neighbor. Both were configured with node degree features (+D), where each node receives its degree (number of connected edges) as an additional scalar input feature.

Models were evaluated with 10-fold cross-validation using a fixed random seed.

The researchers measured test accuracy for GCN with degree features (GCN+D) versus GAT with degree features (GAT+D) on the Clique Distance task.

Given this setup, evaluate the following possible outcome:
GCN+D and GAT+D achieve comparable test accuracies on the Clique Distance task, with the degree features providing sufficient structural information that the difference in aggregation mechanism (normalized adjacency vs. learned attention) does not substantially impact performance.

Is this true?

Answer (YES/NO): NO